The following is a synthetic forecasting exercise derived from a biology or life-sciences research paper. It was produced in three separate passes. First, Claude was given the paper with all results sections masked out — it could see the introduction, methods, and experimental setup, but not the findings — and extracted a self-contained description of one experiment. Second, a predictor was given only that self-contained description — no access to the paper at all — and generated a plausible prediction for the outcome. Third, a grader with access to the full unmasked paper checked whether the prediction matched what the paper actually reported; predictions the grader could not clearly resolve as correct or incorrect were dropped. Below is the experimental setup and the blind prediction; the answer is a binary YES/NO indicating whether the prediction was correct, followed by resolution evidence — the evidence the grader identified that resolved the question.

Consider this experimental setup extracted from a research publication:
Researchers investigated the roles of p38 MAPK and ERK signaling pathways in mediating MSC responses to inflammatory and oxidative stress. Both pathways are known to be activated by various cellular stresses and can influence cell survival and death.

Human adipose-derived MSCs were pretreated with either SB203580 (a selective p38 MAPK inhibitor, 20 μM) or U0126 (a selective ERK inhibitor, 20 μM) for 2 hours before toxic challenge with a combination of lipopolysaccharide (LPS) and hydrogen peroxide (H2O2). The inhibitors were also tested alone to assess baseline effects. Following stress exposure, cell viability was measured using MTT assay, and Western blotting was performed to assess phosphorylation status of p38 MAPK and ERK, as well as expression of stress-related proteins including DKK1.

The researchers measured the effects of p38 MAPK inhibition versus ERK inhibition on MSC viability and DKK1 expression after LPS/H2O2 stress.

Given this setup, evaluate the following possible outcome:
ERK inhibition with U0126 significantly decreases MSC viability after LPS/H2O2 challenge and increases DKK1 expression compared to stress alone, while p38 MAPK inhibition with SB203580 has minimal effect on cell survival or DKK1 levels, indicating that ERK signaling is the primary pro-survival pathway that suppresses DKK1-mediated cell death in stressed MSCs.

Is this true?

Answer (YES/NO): NO